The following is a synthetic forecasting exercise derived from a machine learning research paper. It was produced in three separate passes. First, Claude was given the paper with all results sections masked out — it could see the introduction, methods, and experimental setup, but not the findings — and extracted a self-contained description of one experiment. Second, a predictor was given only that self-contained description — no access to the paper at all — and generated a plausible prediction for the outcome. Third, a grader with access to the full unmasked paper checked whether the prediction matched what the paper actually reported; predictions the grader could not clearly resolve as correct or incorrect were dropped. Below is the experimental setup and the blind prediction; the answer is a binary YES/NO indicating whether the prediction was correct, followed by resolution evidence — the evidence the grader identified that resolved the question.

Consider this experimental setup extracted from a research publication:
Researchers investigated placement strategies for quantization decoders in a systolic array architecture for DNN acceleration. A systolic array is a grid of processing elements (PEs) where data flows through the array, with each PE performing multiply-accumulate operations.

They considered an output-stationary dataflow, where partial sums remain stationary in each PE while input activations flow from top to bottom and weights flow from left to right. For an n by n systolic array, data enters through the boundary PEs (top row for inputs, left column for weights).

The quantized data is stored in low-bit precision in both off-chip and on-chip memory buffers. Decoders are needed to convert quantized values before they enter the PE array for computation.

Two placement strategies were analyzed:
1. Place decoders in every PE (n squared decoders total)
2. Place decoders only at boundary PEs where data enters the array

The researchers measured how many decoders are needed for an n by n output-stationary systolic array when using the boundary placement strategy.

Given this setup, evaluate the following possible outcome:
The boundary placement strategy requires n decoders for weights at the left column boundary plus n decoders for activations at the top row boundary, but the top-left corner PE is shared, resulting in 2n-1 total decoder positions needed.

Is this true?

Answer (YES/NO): NO